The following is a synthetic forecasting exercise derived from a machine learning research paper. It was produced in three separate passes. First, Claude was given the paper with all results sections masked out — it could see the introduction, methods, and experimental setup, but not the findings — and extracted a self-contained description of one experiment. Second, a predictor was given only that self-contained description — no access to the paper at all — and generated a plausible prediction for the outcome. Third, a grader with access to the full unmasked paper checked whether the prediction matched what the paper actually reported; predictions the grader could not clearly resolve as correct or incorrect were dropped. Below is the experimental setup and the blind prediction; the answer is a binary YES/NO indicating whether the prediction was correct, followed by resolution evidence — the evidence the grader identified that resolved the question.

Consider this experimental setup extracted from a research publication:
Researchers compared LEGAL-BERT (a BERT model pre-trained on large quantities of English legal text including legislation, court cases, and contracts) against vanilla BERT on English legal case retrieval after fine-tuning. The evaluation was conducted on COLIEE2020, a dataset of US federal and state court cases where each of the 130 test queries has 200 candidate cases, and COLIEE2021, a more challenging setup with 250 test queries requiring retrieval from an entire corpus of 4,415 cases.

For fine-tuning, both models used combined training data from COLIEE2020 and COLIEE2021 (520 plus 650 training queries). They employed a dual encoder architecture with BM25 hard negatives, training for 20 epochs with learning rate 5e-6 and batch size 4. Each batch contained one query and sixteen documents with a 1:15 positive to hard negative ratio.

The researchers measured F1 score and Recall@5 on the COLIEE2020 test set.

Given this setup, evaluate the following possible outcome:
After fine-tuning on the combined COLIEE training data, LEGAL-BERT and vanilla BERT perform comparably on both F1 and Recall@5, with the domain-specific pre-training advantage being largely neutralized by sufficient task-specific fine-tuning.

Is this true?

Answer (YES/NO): NO